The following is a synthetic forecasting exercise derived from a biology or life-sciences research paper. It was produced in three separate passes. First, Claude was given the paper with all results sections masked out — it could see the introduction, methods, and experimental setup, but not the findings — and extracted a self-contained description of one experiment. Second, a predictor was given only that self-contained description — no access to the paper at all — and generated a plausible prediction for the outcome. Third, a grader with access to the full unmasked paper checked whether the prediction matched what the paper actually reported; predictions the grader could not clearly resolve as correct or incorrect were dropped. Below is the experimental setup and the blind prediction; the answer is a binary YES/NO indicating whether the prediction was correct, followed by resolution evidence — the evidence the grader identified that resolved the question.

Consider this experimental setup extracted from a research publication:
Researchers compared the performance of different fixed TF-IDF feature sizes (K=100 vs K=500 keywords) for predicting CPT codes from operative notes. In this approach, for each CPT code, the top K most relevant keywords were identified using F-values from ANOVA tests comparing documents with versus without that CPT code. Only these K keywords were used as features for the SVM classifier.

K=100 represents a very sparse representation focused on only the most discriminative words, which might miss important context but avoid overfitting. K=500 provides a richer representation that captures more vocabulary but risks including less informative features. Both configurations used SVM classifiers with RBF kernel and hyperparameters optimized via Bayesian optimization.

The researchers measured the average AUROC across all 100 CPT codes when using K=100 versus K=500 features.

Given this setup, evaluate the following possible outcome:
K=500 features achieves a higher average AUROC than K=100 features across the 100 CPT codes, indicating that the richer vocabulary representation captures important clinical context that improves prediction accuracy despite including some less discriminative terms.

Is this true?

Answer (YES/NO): NO